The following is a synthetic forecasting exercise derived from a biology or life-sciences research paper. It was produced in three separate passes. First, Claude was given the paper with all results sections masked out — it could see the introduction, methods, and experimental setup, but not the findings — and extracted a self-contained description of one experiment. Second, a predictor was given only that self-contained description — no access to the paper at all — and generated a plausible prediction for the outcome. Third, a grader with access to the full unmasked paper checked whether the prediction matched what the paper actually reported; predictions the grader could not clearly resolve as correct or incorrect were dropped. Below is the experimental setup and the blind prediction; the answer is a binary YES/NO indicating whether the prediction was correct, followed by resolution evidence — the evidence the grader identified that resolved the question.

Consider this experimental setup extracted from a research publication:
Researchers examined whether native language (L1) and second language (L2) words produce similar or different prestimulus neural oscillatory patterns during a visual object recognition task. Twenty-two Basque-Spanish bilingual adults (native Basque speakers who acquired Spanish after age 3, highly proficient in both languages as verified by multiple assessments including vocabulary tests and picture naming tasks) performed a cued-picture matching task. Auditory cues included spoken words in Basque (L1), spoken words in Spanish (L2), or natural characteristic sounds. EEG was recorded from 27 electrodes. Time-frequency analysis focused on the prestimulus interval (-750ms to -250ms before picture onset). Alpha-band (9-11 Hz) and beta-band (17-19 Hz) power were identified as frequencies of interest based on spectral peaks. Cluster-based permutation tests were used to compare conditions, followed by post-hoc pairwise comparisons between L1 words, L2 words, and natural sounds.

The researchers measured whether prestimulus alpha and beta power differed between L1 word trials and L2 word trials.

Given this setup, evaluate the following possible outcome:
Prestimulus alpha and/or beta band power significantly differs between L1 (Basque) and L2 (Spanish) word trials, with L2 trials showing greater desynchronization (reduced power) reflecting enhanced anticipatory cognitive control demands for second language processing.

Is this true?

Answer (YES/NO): NO